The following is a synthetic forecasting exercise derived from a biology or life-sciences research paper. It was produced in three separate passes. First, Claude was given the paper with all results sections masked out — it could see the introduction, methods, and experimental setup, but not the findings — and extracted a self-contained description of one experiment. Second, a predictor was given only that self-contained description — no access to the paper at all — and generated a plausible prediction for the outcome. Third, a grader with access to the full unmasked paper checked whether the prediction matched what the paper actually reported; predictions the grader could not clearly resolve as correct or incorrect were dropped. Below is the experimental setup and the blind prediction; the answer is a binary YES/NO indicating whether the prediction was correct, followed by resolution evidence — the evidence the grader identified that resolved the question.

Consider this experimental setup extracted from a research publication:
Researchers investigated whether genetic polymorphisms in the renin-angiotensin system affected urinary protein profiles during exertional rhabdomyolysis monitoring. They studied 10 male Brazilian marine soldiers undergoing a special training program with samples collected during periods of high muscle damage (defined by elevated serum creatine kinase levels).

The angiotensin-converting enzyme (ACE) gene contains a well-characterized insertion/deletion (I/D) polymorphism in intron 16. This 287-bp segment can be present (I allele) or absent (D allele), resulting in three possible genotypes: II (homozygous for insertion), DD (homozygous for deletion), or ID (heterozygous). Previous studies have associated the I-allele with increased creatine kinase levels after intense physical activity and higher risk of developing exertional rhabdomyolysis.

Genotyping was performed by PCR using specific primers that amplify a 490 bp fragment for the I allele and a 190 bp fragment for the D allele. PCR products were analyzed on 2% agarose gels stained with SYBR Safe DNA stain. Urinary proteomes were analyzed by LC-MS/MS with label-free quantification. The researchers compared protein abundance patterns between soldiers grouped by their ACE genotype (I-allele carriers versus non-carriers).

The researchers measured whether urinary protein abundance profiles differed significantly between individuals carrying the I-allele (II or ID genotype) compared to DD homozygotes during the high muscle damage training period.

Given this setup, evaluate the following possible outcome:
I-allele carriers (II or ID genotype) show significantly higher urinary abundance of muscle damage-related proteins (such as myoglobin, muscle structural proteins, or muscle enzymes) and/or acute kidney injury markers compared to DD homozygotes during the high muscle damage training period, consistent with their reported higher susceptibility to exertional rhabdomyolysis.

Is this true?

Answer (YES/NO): NO